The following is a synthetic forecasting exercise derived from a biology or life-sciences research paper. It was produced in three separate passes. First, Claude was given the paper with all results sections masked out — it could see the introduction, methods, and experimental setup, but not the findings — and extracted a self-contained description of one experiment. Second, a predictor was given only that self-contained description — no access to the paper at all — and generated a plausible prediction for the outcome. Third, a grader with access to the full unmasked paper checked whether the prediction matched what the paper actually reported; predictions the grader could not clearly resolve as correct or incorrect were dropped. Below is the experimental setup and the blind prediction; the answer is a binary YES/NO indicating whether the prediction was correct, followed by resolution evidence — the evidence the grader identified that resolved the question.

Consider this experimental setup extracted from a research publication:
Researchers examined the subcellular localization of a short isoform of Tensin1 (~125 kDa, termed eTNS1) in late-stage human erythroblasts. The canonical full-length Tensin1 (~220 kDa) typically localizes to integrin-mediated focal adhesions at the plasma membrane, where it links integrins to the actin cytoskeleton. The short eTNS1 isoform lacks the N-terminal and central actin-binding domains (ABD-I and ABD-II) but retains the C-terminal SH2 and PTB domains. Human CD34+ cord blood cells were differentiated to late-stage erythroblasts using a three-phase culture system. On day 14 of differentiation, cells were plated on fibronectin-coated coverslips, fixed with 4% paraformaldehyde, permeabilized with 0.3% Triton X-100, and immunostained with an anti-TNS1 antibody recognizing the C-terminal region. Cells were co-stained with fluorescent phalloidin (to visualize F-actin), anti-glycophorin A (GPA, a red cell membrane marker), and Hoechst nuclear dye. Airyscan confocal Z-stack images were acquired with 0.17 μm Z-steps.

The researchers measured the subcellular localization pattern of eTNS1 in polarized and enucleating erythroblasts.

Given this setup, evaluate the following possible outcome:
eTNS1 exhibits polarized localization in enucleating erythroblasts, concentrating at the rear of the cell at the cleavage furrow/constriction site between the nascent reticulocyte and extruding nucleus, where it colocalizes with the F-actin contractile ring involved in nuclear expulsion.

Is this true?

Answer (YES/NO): NO